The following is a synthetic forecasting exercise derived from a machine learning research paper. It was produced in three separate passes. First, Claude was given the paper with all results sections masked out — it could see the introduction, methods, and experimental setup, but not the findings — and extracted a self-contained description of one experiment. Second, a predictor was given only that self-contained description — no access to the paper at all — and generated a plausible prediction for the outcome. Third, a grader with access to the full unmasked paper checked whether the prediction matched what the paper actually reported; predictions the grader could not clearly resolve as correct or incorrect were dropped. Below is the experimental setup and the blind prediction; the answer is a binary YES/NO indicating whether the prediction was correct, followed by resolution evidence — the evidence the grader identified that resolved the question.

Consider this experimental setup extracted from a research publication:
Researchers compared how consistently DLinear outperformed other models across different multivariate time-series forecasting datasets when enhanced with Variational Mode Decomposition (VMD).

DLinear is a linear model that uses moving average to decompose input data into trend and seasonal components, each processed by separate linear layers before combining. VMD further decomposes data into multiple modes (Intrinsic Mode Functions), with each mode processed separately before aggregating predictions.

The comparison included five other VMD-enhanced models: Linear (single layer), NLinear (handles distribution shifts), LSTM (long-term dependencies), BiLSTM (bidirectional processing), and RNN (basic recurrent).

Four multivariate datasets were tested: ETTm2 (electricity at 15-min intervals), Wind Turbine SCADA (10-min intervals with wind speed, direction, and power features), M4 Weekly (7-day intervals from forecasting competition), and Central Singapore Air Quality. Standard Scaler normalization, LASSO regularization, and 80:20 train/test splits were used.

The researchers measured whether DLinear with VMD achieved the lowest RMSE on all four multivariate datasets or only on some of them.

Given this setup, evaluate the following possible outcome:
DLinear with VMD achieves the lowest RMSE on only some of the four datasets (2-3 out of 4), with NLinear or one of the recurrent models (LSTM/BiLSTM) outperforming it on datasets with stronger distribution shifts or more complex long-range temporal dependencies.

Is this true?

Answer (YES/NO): NO